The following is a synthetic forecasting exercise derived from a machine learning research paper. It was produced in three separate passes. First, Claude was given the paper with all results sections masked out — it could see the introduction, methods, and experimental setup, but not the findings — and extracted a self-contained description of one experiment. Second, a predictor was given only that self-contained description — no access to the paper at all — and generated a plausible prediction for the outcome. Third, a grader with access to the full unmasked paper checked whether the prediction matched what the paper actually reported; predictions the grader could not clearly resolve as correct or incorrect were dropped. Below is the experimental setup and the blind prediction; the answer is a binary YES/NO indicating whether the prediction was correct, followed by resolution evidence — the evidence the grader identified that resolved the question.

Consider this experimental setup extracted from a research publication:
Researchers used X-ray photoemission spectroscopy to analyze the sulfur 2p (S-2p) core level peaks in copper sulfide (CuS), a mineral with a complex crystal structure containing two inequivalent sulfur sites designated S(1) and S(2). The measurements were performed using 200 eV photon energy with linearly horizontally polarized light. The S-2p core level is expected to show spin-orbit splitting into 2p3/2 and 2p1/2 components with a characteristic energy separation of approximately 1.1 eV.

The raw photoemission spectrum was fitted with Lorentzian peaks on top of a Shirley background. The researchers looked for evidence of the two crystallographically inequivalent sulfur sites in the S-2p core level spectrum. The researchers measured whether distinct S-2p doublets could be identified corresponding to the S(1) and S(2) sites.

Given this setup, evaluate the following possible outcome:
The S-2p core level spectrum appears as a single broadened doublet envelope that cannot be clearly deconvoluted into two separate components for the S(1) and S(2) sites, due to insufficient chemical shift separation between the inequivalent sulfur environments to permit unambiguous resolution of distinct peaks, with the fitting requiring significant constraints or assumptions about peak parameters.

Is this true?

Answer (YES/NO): NO